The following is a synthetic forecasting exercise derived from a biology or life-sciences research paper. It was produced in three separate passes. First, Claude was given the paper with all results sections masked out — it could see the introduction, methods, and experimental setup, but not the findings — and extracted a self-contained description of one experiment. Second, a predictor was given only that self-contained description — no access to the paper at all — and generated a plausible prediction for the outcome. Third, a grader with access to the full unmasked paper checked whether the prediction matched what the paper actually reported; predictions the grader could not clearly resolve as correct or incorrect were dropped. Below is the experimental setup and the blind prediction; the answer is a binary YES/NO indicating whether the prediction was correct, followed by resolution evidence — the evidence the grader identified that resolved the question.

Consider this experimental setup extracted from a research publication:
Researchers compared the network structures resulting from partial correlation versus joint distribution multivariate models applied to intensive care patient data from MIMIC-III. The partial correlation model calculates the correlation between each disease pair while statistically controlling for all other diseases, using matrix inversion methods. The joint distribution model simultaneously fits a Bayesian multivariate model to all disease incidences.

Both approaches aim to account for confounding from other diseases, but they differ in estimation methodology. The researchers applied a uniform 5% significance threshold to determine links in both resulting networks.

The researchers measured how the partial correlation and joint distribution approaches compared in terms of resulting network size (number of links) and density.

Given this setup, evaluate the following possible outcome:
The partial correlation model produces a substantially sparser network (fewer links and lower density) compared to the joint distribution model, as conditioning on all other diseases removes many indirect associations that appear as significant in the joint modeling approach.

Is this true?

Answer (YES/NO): NO